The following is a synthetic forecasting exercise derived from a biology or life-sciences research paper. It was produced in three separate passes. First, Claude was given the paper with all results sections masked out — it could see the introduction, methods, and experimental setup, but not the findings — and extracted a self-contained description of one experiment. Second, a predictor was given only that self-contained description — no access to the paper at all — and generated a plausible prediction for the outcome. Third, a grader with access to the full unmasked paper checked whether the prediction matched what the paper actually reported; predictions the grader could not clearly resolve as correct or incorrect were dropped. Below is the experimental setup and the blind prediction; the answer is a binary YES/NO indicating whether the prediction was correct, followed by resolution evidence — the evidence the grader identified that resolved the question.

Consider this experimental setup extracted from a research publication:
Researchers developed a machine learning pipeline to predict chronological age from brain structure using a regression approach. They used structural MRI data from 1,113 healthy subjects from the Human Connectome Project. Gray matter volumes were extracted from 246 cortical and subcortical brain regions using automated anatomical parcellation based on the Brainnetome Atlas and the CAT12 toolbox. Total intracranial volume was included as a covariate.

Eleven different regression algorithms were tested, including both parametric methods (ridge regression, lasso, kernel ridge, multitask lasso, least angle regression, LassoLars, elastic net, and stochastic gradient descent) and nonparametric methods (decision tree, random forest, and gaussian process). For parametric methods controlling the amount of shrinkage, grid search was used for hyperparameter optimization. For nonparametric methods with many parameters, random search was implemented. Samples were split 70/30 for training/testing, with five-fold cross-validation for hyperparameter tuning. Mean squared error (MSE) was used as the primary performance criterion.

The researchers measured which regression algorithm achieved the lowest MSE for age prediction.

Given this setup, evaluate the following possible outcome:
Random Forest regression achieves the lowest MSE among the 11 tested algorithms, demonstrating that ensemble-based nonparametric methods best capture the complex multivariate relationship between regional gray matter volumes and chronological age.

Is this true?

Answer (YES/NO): NO